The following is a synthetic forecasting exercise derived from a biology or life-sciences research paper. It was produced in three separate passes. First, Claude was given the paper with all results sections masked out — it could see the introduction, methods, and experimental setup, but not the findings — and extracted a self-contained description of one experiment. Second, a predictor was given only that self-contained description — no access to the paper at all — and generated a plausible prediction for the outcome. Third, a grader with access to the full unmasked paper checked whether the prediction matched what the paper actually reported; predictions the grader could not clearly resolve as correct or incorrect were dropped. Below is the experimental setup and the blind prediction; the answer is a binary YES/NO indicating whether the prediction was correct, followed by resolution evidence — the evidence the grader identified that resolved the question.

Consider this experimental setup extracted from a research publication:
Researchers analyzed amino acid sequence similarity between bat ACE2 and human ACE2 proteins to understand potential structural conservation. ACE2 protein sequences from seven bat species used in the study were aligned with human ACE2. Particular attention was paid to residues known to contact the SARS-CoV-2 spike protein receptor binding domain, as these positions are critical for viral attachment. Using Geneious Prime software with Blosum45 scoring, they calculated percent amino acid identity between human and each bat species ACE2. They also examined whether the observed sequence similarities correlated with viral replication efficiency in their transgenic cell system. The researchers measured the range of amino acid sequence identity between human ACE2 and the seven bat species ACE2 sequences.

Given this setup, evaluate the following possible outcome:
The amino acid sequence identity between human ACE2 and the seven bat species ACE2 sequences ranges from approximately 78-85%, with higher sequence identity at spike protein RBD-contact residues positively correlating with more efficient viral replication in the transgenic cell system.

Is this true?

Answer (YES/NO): NO